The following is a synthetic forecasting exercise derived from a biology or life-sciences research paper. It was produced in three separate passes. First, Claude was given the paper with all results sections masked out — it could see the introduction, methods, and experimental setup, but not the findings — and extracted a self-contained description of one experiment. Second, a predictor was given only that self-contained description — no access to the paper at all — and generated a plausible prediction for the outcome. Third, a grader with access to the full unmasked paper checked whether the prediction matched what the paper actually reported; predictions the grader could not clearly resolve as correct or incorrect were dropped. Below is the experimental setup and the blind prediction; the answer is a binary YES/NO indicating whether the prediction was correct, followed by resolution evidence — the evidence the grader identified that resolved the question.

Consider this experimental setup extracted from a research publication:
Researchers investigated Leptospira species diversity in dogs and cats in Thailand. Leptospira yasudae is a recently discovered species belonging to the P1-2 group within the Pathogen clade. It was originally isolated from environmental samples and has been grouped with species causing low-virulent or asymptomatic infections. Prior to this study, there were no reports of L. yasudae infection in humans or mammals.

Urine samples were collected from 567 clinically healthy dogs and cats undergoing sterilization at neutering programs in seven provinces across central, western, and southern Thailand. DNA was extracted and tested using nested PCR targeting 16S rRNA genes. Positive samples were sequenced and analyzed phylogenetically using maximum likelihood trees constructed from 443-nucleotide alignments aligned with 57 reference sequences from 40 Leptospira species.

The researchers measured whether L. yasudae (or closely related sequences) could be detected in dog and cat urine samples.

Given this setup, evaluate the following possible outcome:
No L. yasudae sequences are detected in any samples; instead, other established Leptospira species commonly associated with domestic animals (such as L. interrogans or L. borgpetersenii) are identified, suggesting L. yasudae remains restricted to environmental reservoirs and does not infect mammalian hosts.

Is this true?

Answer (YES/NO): NO